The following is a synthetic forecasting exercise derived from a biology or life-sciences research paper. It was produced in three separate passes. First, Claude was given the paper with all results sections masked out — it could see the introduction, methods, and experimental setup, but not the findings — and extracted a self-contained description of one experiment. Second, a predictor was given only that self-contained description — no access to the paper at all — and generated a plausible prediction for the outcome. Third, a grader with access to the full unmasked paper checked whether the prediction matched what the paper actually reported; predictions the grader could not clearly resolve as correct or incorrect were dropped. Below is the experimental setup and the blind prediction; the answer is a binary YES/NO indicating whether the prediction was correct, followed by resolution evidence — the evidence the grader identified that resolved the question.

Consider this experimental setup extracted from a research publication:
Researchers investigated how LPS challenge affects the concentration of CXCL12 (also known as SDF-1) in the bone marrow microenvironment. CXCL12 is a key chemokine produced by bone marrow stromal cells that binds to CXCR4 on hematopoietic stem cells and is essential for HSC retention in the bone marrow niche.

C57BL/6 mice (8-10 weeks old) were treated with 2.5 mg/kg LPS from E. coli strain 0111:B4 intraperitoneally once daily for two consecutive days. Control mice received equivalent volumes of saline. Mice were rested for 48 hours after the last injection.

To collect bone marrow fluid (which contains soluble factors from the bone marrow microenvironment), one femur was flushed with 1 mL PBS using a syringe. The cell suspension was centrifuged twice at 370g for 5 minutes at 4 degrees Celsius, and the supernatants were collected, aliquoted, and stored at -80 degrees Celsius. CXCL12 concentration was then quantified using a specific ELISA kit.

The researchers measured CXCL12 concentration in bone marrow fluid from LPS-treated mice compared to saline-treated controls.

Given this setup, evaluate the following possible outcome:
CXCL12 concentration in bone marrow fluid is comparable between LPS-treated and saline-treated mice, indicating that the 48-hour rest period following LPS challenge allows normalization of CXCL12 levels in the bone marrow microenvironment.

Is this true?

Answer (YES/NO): NO